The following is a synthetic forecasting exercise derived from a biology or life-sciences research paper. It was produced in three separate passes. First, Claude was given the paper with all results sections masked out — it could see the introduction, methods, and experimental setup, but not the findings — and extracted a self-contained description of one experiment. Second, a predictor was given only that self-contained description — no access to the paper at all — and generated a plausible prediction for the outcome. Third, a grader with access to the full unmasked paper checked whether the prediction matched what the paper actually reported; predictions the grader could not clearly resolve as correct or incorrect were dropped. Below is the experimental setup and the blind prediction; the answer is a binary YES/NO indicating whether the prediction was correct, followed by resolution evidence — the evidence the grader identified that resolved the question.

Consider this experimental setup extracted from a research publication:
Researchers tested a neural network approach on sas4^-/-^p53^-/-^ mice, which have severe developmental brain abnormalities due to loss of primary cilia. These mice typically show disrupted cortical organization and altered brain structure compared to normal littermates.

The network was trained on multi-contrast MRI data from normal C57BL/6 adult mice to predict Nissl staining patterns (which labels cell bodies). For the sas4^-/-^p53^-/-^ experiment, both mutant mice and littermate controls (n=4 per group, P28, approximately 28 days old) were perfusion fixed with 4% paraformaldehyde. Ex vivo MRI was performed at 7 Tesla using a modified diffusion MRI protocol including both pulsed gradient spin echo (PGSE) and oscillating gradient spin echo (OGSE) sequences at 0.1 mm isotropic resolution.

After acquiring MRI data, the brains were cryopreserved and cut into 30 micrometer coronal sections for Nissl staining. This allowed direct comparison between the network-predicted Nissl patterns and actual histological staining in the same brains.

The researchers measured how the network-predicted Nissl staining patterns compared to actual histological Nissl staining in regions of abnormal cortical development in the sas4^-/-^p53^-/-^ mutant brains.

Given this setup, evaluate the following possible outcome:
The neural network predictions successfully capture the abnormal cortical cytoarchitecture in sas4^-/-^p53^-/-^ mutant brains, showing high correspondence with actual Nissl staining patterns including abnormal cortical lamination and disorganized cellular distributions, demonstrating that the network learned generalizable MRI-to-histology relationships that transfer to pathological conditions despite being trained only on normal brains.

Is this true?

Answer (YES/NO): YES